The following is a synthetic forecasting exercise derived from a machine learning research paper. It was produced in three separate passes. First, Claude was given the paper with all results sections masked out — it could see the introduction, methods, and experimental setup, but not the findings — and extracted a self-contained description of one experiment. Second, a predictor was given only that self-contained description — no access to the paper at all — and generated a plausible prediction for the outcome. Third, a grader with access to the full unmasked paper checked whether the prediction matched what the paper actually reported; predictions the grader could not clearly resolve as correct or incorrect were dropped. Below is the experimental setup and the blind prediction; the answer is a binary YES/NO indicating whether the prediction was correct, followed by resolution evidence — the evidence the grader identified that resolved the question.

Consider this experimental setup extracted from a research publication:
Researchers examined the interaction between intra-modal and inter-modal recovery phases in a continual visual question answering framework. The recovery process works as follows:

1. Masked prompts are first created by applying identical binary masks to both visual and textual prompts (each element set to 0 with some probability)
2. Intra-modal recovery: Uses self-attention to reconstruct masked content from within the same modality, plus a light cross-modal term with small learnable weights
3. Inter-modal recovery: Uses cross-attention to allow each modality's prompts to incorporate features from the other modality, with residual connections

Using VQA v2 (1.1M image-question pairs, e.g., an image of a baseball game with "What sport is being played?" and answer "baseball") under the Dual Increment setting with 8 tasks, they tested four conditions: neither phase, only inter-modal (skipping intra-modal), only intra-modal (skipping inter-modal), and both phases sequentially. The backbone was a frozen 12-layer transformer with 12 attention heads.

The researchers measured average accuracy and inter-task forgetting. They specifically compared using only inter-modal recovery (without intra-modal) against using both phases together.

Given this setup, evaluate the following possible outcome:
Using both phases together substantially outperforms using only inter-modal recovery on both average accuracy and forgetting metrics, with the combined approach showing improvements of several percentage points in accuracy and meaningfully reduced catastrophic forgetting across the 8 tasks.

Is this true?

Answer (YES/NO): NO